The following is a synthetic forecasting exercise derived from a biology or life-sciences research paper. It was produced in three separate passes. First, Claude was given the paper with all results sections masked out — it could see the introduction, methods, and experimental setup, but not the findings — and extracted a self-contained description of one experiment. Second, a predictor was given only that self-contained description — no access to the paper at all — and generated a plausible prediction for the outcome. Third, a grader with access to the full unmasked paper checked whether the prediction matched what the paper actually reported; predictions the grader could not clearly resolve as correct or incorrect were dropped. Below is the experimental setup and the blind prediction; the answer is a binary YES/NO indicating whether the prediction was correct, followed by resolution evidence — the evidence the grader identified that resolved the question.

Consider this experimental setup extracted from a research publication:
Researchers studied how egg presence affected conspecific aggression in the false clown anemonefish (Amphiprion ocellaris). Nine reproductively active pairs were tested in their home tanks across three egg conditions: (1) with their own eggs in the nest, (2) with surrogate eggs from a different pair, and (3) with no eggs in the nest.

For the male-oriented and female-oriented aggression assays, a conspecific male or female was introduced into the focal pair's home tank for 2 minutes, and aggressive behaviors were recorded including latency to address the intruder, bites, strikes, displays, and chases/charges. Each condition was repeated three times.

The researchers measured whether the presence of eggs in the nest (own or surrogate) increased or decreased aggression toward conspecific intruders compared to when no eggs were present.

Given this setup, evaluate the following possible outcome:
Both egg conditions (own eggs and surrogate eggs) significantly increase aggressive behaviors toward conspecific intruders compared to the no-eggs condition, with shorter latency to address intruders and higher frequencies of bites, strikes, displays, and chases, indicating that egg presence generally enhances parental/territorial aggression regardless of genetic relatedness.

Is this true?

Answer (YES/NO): NO